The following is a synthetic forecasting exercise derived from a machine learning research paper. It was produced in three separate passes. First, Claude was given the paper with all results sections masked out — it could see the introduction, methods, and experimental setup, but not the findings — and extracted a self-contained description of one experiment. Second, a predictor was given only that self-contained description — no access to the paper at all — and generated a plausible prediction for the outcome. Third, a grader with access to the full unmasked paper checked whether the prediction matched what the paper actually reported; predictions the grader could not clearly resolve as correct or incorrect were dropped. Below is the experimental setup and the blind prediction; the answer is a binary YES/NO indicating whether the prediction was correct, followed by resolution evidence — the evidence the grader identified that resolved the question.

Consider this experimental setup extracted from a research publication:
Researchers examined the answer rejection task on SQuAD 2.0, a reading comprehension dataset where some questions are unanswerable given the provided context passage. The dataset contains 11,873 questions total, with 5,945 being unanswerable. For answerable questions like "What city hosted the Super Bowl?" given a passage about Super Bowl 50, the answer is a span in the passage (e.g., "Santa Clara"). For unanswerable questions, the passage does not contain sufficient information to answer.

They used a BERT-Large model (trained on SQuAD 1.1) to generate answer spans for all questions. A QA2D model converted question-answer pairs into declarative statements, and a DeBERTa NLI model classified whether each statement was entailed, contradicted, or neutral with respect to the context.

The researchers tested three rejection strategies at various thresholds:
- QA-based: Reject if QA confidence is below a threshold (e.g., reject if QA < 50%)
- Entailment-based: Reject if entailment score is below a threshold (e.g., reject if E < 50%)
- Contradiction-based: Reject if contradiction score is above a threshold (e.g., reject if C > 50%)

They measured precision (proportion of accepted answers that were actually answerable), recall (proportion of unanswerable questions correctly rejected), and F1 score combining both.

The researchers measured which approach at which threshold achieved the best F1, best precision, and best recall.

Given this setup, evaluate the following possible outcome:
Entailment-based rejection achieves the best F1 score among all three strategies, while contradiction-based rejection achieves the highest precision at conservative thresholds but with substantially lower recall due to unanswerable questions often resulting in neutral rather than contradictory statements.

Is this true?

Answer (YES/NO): NO